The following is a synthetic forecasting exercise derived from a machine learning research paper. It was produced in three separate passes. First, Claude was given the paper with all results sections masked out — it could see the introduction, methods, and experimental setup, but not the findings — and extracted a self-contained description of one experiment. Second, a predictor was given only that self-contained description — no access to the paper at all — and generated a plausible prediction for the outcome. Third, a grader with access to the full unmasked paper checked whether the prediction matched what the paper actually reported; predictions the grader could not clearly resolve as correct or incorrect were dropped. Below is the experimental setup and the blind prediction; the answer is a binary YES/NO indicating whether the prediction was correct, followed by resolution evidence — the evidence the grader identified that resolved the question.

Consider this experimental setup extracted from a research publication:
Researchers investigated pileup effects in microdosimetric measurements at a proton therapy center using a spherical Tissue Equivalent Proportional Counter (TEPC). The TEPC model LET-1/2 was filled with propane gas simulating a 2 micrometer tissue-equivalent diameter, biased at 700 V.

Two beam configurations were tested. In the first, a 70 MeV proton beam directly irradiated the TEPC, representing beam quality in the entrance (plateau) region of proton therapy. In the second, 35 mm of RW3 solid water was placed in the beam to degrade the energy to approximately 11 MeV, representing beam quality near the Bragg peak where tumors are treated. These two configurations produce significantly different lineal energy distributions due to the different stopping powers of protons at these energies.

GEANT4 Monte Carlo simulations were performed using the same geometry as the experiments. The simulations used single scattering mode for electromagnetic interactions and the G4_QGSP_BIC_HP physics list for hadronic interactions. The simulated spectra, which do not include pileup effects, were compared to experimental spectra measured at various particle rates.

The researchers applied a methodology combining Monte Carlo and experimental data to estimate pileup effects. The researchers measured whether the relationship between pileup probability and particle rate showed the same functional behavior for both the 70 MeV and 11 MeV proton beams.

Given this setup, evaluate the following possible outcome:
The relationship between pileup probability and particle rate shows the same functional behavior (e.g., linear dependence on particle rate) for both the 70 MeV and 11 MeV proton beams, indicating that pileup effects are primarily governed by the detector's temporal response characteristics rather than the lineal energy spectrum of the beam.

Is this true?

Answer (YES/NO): YES